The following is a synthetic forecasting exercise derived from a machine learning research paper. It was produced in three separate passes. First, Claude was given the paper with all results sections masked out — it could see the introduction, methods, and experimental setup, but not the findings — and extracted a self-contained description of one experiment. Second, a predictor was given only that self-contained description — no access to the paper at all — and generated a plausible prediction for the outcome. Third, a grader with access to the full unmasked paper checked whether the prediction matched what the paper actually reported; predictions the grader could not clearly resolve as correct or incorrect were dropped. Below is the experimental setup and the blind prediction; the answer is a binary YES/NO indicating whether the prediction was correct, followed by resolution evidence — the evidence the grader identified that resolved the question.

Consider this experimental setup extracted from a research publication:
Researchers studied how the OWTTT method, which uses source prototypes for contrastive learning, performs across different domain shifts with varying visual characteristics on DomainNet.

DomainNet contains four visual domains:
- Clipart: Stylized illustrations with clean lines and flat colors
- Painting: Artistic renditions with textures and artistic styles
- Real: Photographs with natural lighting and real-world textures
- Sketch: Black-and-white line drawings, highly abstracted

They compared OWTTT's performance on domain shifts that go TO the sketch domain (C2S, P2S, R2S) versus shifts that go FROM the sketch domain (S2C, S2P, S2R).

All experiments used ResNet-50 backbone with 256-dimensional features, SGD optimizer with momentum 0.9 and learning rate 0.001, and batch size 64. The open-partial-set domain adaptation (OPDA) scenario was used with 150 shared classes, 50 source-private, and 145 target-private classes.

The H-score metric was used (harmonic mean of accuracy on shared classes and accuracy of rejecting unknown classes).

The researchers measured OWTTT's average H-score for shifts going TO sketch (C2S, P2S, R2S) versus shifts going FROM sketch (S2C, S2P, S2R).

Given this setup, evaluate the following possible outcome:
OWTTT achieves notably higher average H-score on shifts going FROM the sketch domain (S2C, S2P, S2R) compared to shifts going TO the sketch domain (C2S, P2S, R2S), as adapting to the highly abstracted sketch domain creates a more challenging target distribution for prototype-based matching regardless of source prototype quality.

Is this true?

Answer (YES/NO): NO